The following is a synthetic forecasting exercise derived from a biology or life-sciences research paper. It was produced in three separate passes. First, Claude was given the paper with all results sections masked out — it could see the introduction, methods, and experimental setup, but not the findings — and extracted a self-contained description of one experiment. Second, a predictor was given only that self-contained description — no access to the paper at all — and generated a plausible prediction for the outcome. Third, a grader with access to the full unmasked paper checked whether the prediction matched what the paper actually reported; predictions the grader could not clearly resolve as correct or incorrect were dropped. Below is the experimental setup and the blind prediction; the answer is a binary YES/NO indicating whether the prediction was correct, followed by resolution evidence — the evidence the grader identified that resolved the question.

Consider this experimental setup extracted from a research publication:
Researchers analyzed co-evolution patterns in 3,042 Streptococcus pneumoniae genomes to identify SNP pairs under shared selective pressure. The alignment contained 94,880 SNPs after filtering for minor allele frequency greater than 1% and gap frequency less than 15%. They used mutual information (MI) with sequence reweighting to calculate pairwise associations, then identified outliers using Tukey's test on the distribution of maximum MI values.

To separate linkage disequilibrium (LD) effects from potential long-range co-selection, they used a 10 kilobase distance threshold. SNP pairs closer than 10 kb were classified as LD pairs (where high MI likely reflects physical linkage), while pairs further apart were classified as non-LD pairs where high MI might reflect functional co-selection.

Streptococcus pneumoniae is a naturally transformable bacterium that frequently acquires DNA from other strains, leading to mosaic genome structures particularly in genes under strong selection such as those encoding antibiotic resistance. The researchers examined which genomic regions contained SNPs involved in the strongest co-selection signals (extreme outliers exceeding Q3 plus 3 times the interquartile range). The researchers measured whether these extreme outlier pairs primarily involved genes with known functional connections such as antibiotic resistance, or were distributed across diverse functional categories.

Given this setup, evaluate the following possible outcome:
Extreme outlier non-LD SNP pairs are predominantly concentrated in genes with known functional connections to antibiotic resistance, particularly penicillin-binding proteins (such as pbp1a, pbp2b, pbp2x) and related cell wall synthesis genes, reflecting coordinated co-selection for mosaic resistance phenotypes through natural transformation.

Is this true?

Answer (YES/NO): NO